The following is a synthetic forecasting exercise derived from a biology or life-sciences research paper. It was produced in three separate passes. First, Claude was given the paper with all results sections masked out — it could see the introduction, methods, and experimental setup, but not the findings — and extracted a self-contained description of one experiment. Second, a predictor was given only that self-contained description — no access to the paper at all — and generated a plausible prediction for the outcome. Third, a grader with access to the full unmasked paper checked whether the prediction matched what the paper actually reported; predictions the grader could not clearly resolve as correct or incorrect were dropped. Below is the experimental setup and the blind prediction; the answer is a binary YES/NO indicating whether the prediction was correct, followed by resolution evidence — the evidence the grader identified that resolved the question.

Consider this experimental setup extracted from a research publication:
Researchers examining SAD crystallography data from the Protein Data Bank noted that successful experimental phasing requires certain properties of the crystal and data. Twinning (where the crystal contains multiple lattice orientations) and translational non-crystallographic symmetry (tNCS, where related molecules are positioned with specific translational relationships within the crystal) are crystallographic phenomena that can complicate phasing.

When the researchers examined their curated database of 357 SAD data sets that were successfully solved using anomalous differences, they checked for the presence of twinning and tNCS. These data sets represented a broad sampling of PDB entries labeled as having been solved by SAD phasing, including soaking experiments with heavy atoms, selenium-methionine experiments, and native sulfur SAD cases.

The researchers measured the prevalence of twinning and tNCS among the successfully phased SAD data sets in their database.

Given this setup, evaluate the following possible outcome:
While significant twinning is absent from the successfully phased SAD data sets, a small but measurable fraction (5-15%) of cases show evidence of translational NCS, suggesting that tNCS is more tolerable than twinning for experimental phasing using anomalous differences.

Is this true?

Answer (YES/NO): NO